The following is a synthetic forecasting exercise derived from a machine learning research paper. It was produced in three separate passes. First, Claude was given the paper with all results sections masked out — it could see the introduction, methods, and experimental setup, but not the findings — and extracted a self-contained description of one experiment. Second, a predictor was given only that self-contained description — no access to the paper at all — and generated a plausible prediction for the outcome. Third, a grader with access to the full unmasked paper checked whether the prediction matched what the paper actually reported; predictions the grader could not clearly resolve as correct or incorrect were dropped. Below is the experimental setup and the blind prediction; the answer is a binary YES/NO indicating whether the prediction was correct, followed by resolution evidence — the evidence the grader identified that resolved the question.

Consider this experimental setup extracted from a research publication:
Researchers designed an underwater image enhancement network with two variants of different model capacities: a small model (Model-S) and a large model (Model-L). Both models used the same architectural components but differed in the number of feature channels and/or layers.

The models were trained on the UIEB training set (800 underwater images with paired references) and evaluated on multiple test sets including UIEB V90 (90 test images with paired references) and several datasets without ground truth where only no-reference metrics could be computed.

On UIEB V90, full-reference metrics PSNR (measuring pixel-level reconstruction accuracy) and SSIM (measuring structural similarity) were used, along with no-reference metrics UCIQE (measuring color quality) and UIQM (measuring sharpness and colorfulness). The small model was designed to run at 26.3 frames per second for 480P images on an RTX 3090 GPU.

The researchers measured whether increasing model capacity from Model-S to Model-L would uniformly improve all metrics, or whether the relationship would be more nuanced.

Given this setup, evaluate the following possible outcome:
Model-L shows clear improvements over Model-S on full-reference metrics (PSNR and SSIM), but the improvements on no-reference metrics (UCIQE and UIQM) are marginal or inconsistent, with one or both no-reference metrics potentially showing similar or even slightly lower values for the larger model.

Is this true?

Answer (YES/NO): YES